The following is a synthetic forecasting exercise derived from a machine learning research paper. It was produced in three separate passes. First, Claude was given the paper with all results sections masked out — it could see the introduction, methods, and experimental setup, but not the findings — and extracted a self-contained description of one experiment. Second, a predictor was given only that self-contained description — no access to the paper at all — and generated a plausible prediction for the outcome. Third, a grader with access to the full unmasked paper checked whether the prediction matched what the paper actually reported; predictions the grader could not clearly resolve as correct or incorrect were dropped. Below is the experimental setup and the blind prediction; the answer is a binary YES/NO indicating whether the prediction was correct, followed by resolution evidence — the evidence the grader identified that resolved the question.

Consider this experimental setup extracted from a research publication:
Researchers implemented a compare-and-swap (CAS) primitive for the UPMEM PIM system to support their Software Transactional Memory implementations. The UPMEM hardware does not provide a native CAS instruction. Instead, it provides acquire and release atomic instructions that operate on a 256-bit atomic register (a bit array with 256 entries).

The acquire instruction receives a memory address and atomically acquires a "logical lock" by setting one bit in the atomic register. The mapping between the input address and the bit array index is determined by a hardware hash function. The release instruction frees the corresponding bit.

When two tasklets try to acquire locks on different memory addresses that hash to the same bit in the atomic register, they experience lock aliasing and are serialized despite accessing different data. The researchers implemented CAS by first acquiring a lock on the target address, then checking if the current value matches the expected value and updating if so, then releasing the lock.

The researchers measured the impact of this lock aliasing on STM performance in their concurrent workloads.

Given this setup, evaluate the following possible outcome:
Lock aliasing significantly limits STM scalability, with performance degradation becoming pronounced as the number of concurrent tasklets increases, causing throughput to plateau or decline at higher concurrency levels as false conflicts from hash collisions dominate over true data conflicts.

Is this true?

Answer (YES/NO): NO